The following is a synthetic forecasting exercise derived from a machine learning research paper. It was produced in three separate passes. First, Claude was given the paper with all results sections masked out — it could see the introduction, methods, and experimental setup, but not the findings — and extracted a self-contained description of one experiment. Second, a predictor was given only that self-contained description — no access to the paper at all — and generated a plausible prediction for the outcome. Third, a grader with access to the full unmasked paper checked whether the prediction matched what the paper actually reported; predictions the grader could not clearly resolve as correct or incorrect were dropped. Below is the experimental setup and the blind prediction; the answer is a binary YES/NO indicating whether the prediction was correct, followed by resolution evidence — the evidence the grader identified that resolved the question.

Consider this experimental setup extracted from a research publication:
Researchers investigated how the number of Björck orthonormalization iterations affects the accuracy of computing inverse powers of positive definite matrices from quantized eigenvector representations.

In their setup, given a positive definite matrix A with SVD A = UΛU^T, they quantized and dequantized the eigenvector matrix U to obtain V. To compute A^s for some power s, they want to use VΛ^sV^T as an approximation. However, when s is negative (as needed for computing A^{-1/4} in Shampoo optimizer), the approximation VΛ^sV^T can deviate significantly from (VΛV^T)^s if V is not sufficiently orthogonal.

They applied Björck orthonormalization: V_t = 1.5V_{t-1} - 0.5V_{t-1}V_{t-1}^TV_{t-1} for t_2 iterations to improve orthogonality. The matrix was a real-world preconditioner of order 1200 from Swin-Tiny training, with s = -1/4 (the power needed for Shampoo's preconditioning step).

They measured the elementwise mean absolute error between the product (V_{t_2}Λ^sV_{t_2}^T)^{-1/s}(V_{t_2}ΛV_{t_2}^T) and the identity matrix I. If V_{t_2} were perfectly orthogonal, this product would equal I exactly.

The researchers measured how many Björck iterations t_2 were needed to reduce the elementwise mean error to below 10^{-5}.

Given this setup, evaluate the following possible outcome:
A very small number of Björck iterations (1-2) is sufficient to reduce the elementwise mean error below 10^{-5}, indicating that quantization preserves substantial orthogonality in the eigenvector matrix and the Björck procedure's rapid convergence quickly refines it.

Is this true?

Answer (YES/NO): NO